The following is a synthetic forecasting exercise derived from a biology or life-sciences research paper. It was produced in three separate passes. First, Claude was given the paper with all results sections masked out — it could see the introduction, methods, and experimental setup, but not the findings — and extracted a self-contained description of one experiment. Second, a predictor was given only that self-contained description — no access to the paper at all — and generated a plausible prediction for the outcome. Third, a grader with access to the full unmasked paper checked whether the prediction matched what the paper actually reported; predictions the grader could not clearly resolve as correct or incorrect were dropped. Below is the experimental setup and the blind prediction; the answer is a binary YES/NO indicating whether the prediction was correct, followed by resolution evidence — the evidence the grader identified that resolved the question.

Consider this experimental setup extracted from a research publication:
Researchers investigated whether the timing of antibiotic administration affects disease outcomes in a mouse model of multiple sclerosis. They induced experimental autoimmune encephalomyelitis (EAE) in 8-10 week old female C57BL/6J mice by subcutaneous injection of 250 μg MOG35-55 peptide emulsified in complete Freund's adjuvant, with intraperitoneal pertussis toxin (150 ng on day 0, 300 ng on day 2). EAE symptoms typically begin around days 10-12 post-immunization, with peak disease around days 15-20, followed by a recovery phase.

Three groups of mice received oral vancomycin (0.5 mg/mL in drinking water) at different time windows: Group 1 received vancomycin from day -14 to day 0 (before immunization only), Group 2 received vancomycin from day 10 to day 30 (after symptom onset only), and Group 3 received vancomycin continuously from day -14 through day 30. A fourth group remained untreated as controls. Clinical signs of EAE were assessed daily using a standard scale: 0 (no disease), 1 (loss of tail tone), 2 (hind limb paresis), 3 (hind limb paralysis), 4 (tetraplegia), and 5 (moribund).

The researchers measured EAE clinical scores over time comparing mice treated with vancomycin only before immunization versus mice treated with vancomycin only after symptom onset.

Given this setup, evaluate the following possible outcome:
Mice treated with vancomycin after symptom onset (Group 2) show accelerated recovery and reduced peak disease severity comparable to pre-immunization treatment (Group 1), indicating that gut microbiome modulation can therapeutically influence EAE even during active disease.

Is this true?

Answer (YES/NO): NO